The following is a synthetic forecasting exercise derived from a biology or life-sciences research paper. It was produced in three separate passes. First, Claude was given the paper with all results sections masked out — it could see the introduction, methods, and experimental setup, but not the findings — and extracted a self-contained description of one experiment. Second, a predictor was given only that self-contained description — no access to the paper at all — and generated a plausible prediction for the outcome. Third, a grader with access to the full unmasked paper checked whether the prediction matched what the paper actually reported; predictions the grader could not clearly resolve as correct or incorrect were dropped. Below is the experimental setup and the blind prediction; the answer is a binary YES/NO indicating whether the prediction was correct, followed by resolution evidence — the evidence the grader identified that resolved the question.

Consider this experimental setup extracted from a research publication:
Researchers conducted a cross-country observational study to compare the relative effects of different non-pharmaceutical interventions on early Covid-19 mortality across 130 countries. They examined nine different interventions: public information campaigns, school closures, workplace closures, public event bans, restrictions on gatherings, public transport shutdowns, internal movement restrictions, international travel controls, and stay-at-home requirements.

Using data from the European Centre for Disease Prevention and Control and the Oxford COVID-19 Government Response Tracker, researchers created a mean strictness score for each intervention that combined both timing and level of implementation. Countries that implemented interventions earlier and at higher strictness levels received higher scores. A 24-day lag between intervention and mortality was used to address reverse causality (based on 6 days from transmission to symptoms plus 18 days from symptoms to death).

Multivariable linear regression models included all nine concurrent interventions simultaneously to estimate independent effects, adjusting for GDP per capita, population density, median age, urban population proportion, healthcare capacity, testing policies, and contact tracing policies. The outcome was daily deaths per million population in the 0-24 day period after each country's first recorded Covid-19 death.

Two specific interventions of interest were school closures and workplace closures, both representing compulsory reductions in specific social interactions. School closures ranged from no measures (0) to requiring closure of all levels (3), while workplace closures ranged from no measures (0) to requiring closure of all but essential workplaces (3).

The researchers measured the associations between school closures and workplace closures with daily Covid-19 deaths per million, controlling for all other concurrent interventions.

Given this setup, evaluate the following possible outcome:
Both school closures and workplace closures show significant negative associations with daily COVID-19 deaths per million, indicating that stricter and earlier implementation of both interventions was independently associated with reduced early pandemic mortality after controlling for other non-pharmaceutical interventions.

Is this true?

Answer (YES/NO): NO